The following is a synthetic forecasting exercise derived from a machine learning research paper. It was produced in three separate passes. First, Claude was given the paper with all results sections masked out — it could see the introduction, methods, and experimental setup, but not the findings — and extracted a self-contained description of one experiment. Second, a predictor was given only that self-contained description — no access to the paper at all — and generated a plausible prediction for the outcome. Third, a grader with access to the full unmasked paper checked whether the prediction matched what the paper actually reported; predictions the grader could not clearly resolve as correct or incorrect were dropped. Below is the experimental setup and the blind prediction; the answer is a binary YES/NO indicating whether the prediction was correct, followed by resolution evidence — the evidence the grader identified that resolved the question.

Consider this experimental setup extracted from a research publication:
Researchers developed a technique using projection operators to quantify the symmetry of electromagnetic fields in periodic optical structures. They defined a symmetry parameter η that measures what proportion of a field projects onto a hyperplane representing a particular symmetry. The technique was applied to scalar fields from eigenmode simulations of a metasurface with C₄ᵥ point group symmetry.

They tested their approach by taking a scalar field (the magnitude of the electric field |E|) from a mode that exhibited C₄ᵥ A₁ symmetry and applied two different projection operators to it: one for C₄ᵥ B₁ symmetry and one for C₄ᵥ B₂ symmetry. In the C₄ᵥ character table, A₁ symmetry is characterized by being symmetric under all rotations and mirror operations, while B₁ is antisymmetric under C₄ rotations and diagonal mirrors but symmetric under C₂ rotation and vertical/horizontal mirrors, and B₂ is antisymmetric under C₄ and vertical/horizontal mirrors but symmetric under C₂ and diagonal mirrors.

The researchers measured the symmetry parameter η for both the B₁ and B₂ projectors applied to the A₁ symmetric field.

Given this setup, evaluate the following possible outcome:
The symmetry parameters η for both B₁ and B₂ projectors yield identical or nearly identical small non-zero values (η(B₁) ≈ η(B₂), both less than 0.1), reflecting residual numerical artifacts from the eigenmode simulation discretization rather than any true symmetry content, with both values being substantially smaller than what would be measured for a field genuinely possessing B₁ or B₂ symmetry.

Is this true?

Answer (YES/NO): NO